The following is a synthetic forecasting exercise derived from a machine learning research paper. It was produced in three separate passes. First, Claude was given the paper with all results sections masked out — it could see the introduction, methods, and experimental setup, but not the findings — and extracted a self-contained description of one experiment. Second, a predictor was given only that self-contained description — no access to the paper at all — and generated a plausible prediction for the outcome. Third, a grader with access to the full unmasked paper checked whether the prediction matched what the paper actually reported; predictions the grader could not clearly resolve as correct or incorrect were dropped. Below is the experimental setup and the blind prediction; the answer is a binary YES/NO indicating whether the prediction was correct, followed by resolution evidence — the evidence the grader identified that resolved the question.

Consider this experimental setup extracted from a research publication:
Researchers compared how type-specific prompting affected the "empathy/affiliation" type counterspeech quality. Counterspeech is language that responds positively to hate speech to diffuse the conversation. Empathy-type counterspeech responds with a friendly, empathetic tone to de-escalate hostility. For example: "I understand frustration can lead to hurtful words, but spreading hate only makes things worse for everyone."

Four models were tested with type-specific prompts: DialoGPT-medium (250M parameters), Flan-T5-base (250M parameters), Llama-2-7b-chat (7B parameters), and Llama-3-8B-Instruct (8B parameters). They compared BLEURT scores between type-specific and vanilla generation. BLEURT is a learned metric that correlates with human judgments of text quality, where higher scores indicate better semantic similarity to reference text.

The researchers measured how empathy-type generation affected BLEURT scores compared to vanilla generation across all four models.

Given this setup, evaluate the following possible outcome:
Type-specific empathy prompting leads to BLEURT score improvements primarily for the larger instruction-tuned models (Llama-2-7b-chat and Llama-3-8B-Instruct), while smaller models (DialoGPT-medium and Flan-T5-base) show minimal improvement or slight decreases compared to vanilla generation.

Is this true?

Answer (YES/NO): NO